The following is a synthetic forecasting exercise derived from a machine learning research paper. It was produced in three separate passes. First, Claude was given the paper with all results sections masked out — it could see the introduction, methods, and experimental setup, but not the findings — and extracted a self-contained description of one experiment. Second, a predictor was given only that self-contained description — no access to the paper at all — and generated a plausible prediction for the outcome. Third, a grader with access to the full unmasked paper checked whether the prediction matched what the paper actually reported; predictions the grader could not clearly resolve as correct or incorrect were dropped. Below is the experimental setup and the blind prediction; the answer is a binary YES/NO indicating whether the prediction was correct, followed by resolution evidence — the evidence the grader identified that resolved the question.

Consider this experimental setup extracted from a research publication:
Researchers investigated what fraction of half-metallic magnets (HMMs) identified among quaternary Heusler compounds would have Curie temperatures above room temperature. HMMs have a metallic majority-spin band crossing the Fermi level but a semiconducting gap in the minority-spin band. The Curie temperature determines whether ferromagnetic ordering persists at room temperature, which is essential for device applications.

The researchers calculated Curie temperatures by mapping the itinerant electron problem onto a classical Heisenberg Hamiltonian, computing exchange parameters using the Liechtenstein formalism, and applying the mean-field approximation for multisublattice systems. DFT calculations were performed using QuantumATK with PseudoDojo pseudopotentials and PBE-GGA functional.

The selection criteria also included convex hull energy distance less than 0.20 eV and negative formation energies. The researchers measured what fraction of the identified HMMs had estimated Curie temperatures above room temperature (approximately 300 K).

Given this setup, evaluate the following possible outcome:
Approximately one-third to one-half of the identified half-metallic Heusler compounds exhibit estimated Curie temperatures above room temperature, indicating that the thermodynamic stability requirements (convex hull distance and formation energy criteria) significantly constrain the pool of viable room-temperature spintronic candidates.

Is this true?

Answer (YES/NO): NO